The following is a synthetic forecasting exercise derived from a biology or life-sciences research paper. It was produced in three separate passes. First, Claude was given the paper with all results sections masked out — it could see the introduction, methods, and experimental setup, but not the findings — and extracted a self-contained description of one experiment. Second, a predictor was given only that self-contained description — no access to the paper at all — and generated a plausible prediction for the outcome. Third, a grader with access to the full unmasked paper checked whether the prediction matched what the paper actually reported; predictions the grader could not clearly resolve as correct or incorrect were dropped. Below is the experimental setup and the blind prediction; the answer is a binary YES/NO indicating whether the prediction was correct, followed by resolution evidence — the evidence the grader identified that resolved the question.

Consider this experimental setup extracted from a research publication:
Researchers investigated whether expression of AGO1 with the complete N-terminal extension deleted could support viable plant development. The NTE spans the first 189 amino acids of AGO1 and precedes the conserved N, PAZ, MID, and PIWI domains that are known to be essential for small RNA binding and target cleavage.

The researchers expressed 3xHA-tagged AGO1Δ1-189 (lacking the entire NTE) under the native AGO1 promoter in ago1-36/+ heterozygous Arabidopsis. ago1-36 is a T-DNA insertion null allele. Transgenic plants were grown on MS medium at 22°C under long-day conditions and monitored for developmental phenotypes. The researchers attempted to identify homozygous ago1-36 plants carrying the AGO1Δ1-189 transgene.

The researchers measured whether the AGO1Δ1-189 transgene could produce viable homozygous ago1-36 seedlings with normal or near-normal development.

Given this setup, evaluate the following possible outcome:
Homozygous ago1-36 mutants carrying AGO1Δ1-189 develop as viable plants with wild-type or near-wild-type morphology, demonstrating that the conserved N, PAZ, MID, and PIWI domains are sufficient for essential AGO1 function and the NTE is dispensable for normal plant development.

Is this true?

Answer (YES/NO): NO